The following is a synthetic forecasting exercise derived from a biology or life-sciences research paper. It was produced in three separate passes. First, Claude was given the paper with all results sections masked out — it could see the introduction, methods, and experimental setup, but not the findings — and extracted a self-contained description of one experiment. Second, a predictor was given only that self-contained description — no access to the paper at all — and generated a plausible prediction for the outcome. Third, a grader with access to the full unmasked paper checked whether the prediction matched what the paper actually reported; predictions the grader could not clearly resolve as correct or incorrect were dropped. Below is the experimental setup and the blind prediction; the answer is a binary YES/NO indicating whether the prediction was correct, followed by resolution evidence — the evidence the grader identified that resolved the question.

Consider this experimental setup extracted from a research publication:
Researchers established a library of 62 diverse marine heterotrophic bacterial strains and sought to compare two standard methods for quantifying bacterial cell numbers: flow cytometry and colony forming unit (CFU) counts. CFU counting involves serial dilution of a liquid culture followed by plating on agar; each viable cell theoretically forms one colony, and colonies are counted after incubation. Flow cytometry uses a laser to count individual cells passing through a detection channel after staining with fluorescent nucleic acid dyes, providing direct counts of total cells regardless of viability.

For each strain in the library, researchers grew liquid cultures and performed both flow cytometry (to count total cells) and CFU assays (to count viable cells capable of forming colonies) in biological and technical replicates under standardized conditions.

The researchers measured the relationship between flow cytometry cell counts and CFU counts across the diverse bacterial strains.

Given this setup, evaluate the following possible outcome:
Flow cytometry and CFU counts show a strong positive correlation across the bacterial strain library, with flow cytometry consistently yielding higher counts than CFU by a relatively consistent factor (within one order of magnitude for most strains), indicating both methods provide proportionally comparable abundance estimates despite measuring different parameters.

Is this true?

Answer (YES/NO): NO